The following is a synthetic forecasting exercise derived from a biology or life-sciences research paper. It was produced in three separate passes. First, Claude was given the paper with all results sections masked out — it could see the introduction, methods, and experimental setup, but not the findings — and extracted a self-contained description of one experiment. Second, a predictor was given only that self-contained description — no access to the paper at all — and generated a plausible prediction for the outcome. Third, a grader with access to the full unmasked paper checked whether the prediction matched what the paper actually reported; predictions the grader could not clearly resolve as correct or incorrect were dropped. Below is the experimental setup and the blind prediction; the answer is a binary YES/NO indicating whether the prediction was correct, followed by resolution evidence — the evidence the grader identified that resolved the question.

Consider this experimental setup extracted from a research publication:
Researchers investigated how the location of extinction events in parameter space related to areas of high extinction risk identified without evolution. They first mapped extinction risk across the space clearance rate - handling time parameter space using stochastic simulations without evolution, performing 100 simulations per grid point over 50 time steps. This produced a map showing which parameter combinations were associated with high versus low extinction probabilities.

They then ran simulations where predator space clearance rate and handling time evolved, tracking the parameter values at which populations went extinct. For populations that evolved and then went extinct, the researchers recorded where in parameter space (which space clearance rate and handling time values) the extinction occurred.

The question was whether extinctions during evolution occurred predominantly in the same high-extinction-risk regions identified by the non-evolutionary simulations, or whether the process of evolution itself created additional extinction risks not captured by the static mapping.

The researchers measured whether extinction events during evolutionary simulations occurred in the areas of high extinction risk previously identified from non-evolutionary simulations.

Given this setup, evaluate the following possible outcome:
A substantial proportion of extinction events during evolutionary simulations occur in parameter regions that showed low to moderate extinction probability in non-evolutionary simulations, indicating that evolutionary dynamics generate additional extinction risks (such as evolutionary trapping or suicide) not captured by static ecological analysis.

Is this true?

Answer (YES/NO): NO